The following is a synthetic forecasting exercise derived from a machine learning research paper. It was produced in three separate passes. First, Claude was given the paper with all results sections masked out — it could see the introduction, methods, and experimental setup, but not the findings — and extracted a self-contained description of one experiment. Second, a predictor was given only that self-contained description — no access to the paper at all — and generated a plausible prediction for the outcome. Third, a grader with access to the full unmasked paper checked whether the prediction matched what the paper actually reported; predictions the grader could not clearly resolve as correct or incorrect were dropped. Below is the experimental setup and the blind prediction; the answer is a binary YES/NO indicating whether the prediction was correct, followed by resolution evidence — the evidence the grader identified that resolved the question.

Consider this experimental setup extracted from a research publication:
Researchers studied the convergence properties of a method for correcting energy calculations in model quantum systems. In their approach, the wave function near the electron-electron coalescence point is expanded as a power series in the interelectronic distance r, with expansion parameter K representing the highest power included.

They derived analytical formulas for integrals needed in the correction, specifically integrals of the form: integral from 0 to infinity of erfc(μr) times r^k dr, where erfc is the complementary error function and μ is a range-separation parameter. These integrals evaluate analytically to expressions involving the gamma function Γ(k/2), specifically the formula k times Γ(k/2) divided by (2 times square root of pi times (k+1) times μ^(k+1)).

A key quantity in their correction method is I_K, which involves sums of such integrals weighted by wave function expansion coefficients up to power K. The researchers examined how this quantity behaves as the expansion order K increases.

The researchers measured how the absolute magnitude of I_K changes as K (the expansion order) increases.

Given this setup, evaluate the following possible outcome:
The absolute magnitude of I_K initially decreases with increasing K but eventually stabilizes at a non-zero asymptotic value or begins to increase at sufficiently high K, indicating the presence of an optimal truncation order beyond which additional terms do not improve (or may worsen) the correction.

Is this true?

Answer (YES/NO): NO